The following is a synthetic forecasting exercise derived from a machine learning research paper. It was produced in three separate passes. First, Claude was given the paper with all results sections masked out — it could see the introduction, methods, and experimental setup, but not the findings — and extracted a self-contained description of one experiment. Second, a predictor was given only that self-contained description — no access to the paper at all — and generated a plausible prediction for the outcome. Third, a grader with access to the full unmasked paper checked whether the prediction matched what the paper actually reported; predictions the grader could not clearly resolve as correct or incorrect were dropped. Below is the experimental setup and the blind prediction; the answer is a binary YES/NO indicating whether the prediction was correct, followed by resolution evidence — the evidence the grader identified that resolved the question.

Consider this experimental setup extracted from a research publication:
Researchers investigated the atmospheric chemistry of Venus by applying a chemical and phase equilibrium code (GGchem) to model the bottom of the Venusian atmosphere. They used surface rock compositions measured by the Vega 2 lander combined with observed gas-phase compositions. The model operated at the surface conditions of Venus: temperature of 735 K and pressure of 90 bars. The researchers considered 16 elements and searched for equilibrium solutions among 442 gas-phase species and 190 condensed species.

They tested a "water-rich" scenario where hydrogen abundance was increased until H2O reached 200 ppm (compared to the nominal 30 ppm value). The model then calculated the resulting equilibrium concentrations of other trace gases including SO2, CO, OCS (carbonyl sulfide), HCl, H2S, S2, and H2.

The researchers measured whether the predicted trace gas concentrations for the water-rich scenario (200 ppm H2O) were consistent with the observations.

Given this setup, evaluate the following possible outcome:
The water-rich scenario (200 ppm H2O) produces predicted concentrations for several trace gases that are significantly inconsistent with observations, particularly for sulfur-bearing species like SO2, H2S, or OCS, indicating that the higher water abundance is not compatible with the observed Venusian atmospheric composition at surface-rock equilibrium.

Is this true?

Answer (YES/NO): NO